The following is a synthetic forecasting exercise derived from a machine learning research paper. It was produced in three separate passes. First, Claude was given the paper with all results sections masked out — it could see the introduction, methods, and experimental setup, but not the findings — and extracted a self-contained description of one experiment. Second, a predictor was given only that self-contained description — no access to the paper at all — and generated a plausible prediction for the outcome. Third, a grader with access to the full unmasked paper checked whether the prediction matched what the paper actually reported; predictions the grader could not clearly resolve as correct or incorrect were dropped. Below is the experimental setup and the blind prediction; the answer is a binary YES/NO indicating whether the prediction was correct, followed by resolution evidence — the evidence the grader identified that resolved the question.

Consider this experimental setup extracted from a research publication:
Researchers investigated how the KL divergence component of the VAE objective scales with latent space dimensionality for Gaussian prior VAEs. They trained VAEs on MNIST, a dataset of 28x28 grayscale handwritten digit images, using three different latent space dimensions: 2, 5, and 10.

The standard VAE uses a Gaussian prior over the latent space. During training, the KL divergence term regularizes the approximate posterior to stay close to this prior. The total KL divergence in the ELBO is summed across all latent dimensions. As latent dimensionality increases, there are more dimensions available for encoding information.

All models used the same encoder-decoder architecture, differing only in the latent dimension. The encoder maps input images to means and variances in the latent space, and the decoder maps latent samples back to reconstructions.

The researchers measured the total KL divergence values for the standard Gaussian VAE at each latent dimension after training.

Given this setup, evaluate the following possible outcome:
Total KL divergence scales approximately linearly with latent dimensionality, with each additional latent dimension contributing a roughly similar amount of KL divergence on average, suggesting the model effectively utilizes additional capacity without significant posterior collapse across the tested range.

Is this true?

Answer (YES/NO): NO